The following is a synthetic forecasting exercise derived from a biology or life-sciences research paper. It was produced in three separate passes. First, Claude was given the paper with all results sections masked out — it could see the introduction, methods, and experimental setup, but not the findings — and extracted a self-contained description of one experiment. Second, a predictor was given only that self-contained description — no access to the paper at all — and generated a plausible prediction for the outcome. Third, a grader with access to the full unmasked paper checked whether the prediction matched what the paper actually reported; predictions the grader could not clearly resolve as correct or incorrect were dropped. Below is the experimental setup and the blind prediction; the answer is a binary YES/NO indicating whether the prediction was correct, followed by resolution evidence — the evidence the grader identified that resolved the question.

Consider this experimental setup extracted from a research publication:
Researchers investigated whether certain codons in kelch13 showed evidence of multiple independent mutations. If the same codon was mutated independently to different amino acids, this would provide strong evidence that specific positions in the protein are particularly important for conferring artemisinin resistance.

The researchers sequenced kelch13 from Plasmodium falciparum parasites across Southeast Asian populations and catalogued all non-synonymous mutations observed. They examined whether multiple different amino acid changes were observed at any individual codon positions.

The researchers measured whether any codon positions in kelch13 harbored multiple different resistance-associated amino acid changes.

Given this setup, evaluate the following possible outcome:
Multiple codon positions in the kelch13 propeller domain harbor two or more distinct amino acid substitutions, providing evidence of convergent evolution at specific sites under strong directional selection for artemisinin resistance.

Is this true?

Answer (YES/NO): YES